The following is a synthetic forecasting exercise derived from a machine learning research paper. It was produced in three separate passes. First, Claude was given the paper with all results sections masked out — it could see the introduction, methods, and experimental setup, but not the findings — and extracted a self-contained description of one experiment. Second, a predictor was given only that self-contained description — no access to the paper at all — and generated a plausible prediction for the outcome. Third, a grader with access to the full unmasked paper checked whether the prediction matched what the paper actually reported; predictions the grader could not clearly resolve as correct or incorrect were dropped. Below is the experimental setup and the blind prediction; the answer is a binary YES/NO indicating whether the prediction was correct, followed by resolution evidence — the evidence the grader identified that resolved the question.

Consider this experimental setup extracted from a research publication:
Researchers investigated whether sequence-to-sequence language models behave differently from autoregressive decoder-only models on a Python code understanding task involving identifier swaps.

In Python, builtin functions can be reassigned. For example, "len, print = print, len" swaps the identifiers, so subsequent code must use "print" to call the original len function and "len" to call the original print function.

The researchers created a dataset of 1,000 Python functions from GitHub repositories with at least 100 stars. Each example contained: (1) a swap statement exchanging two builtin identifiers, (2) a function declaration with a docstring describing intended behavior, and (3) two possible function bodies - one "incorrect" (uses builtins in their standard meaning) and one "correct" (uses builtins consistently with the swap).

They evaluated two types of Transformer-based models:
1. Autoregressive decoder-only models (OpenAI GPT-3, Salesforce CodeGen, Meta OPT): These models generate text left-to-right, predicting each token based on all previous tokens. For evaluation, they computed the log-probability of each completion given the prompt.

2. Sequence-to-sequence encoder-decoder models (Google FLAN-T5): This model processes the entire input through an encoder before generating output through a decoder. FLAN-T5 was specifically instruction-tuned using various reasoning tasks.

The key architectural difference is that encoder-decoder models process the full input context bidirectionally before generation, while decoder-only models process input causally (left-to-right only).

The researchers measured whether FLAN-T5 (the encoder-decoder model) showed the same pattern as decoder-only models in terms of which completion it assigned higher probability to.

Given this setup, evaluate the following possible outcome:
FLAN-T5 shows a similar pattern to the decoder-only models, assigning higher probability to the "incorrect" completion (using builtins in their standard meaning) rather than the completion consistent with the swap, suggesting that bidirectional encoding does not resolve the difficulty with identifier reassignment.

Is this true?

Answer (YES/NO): YES